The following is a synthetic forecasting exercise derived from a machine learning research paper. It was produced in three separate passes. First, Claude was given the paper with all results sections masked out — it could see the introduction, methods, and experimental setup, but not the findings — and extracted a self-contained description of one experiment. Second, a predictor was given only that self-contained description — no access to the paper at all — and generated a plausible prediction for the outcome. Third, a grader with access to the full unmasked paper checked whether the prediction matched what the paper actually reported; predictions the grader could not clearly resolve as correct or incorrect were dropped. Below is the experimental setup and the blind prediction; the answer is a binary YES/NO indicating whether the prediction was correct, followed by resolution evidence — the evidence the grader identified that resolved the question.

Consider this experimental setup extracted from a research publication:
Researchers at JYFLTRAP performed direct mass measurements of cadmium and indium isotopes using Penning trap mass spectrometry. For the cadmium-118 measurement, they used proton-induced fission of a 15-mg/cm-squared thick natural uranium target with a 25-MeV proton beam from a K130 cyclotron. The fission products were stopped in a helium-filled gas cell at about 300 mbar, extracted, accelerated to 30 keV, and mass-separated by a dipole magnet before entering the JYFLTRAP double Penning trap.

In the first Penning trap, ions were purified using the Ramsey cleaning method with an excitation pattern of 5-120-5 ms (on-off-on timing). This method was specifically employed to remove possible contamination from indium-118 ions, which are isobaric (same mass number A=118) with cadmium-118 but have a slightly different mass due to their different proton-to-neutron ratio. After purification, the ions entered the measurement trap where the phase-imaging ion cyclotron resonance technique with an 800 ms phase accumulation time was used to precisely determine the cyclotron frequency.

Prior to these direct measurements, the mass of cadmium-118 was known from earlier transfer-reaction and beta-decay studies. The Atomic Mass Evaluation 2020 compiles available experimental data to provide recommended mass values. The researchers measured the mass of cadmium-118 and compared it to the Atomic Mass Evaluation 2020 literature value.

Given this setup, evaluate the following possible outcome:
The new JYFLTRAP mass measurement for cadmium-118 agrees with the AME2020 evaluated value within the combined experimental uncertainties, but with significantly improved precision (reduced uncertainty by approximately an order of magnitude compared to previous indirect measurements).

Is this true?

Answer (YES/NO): YES